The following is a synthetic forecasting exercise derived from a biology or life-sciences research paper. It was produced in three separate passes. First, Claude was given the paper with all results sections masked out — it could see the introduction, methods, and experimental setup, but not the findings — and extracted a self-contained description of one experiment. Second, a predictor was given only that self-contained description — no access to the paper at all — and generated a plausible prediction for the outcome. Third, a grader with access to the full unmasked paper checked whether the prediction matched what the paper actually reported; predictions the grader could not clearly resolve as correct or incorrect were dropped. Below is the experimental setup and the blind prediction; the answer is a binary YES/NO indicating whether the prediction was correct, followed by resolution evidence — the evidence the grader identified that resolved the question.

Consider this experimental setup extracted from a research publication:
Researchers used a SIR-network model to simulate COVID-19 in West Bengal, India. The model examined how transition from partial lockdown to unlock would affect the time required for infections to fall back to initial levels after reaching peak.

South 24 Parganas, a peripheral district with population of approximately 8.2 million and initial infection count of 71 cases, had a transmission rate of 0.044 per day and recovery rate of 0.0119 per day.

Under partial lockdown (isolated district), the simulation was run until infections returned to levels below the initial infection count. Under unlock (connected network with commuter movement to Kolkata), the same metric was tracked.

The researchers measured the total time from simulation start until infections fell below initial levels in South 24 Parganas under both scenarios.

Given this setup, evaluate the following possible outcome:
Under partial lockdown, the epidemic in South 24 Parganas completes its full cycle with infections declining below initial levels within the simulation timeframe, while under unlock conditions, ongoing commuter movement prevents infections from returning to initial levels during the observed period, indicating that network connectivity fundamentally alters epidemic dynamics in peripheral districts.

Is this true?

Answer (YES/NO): NO